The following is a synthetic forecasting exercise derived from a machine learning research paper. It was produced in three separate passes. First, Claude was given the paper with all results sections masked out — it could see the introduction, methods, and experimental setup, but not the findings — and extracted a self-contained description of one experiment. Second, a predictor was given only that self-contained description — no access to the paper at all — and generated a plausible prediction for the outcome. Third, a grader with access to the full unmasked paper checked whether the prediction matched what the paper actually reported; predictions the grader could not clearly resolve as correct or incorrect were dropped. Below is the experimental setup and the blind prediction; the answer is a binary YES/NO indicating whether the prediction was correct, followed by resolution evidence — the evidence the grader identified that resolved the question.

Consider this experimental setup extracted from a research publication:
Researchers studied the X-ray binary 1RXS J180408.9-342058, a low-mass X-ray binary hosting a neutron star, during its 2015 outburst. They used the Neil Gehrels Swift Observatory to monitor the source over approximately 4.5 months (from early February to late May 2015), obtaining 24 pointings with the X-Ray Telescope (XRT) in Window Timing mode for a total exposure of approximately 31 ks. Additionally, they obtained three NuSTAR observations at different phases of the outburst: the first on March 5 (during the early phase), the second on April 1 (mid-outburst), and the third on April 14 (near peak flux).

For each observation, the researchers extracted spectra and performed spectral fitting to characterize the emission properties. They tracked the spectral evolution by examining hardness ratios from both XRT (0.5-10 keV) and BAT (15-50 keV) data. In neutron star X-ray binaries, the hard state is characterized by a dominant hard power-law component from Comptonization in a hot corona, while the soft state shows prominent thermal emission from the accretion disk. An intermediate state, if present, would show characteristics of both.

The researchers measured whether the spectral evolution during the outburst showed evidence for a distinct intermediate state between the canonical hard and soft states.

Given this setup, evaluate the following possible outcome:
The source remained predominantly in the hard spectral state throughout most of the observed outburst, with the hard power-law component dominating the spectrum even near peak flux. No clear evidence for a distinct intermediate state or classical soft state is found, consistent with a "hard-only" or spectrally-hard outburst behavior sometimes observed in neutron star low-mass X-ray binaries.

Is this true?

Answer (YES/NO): NO